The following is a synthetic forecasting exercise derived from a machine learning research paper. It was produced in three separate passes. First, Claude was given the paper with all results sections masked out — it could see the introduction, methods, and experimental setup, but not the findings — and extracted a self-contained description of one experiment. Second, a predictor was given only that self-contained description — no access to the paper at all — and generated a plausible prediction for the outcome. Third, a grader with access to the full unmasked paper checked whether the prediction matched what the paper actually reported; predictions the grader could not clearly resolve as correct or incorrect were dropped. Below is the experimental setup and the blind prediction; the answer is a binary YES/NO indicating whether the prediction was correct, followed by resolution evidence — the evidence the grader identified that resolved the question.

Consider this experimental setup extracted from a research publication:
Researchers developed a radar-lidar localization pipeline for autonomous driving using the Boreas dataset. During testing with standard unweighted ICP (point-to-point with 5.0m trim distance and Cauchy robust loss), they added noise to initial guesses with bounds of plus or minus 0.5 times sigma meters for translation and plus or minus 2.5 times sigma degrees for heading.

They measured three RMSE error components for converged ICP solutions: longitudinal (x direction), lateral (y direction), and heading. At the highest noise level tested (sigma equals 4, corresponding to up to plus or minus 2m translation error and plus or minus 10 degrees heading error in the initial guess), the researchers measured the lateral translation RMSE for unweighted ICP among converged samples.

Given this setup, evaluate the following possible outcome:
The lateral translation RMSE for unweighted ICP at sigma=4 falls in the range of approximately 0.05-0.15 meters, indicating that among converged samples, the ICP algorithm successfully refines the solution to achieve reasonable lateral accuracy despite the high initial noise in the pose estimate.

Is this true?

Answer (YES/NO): YES